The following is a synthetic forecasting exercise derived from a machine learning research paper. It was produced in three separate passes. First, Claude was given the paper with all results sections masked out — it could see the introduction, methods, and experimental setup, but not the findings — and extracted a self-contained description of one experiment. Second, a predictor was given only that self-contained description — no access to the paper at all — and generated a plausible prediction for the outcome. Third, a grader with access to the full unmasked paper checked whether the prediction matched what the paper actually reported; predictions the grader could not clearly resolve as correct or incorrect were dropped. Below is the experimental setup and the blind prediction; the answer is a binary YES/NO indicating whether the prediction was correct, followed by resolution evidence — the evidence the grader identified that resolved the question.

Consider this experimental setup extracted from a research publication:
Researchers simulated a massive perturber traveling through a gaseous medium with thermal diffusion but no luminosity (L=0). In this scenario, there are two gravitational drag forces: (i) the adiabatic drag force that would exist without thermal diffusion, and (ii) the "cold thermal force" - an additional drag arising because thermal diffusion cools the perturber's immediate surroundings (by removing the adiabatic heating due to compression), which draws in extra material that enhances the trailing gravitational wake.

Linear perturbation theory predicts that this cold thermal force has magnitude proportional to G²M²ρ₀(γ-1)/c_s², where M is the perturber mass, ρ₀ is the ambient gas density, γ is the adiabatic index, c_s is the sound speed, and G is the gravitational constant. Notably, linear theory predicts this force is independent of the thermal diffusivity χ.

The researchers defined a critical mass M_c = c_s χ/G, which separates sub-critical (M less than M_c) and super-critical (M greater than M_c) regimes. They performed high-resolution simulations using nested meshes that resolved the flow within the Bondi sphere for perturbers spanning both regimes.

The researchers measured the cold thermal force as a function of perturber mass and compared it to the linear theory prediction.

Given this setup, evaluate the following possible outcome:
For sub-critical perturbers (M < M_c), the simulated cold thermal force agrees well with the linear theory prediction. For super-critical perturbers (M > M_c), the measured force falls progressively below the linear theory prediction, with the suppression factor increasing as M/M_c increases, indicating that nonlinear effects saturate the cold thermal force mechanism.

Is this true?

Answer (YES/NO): YES